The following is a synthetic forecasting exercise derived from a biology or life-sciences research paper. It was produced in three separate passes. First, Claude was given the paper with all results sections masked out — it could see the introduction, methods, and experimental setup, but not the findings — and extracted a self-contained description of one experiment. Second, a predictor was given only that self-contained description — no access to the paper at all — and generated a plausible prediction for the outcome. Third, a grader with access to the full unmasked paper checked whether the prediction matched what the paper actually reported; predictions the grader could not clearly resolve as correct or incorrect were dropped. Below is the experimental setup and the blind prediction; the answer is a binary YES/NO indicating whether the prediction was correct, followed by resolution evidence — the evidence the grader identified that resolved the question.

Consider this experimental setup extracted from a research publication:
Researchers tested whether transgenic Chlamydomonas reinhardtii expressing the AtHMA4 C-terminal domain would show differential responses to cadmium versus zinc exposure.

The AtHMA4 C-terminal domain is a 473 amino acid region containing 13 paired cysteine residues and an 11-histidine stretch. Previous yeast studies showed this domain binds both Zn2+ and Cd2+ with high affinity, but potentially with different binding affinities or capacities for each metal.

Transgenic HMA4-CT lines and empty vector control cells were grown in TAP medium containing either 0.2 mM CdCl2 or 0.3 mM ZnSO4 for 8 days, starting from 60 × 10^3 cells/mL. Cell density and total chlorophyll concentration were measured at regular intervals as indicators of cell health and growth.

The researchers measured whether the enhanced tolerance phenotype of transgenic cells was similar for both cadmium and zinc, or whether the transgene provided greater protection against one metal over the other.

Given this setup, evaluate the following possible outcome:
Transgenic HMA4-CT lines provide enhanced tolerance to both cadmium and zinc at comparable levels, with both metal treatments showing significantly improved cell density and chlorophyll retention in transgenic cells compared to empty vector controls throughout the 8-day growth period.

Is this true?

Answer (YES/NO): YES